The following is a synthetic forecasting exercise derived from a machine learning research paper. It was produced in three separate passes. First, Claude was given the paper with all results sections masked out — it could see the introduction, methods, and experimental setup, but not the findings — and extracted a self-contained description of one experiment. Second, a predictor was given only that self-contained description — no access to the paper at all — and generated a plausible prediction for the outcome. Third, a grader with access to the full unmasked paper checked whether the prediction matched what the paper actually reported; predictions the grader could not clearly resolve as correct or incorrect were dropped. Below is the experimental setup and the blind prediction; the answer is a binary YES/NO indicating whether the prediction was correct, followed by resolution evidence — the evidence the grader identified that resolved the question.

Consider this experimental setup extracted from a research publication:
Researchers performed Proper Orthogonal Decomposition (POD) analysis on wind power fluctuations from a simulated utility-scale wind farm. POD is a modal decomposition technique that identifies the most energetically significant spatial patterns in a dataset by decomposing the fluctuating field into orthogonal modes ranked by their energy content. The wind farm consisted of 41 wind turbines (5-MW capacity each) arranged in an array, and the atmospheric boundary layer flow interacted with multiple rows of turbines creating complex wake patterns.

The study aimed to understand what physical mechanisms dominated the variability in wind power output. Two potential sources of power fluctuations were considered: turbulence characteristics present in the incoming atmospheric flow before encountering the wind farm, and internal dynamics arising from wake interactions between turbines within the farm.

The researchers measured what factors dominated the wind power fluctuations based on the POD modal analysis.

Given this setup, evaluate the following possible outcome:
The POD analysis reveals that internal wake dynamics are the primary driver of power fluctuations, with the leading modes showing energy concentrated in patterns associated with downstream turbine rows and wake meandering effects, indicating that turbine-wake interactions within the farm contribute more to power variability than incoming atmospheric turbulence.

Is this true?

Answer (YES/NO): NO